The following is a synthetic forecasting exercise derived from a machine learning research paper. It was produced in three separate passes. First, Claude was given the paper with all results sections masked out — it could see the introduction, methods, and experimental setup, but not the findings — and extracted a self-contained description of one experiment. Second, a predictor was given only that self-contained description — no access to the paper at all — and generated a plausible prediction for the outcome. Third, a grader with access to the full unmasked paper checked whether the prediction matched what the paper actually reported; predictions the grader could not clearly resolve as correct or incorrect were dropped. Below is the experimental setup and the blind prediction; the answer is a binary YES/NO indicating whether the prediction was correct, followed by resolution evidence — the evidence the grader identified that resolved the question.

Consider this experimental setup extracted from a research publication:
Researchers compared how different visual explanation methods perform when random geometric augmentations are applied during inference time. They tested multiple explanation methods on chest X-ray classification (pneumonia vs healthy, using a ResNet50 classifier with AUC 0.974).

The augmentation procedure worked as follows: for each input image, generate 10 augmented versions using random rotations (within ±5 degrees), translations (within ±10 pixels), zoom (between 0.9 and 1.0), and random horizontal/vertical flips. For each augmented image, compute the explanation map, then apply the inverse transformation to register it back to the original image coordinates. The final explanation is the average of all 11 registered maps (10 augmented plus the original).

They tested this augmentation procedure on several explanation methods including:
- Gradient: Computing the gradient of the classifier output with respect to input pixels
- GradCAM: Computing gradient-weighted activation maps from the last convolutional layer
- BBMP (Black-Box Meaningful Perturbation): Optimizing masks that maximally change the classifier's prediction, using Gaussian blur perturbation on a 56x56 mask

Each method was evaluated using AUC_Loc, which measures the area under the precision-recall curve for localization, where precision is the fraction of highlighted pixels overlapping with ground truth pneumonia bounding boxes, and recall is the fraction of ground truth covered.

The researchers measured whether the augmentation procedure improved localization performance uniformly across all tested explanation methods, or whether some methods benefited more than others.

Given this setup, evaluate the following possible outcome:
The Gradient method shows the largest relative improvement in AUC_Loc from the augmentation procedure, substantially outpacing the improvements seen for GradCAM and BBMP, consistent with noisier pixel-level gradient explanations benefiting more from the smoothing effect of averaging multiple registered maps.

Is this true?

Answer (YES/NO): NO